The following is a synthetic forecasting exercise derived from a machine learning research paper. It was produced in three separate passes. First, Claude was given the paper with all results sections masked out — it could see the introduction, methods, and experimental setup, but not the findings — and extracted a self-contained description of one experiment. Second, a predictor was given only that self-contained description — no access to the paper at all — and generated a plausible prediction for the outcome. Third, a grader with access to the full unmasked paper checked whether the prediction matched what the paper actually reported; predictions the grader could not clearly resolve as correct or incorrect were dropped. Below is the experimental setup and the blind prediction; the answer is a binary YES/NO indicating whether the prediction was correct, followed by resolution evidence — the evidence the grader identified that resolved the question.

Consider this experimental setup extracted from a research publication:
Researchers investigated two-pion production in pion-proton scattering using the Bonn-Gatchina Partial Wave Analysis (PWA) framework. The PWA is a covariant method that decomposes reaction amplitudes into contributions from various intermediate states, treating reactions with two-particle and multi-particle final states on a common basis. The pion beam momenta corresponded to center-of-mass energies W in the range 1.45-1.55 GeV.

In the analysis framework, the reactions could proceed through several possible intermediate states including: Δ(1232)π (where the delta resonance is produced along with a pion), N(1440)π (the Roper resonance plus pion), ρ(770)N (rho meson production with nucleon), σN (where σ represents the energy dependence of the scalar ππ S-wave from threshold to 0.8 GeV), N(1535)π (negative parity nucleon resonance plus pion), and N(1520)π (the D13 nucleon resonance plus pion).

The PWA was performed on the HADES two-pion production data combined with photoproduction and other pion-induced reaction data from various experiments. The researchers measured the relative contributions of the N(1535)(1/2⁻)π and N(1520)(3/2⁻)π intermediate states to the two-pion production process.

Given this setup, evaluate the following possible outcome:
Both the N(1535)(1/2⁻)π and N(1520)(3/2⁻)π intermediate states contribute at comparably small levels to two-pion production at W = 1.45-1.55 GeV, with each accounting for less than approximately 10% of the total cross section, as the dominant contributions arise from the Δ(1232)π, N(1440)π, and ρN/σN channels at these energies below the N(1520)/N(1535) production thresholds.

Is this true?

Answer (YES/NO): YES